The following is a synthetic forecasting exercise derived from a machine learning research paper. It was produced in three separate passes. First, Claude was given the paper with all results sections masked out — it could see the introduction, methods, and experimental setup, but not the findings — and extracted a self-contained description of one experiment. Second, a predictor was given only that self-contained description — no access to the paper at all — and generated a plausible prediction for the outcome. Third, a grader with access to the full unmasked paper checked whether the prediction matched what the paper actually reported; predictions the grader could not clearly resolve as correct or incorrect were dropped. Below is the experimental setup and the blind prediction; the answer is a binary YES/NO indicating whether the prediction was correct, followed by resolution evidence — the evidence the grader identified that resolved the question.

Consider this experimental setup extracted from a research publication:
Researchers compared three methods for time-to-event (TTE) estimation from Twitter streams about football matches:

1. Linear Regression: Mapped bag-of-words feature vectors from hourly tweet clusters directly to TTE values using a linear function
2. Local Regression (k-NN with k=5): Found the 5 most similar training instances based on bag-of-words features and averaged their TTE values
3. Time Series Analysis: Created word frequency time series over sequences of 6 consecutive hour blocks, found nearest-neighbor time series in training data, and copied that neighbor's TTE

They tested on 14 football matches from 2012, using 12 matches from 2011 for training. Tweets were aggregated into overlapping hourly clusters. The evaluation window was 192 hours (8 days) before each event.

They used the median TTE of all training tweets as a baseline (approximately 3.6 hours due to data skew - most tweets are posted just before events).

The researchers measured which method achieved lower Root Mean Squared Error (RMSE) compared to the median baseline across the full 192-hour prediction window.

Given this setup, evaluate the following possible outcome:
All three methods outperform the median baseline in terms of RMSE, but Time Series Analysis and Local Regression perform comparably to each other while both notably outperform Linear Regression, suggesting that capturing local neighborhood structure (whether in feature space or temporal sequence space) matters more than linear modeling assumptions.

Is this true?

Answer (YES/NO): NO